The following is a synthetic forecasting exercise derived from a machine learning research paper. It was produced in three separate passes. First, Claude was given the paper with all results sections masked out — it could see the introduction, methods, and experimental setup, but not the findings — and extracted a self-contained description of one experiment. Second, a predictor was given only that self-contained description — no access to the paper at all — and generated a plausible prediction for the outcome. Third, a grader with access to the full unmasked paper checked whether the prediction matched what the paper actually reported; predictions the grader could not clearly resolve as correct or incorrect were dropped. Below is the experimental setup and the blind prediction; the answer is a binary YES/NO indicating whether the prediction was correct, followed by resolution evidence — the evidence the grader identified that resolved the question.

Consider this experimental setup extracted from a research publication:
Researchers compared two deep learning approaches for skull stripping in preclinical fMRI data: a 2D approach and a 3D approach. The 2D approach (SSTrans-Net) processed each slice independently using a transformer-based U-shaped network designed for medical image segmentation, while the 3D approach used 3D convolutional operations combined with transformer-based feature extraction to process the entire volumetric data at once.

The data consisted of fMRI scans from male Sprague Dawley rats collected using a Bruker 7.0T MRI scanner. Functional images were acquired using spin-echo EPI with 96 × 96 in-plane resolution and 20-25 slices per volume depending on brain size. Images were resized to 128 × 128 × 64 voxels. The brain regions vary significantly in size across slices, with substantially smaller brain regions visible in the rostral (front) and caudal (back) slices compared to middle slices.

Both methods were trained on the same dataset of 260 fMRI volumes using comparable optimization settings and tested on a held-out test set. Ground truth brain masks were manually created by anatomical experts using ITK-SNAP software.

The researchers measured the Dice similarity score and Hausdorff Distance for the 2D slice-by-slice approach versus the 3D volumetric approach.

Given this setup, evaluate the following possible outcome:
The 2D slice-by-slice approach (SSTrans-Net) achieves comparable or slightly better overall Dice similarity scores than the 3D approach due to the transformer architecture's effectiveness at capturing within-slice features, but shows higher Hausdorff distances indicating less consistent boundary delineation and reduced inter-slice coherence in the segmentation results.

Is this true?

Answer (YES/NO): NO